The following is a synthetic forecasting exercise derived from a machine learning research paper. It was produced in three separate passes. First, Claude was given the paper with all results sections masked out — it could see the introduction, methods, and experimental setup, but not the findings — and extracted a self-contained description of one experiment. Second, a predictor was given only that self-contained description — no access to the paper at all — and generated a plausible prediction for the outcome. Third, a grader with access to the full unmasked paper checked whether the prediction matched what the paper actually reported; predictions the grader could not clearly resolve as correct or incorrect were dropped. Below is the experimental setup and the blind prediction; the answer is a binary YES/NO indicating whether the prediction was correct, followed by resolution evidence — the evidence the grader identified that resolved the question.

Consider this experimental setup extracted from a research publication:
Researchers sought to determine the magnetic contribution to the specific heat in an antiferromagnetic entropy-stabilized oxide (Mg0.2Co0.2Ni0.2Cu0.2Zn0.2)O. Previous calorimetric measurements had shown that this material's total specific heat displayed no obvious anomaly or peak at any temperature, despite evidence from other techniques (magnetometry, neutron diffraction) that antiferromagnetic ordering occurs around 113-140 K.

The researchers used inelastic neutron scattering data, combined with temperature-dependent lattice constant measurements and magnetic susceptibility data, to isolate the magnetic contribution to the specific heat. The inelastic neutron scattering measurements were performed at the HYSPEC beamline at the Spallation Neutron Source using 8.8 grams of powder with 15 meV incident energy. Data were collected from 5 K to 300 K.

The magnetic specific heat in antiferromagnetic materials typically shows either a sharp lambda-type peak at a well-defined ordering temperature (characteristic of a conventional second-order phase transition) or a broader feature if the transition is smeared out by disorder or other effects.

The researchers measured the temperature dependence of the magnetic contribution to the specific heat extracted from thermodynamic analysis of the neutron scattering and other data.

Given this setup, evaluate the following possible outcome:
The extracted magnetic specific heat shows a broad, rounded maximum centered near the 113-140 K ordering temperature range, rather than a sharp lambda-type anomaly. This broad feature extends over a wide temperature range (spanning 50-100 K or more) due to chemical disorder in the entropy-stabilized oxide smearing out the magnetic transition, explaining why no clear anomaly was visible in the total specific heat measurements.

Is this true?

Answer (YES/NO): YES